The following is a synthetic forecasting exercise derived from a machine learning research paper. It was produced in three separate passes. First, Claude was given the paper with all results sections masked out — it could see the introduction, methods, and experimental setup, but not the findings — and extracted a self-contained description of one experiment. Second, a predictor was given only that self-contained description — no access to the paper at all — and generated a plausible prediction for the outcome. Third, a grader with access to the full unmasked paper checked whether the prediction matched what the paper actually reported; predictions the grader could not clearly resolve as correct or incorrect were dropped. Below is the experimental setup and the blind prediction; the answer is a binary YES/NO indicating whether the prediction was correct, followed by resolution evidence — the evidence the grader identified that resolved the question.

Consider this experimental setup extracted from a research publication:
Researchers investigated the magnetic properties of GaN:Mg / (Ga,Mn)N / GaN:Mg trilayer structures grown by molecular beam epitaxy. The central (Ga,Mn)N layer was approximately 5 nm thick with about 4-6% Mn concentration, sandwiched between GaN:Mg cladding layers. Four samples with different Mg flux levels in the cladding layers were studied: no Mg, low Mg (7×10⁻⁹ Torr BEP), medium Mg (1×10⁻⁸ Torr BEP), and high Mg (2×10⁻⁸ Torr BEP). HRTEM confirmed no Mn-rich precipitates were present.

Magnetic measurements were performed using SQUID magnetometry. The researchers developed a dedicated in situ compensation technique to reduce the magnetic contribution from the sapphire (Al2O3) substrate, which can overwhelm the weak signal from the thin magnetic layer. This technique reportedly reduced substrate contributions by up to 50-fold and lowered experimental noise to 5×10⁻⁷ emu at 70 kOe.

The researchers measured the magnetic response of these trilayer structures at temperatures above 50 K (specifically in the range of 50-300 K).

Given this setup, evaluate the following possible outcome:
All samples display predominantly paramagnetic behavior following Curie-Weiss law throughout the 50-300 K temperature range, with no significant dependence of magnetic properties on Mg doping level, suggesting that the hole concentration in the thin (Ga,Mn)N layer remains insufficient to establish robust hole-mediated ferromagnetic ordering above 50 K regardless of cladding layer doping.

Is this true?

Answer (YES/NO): YES